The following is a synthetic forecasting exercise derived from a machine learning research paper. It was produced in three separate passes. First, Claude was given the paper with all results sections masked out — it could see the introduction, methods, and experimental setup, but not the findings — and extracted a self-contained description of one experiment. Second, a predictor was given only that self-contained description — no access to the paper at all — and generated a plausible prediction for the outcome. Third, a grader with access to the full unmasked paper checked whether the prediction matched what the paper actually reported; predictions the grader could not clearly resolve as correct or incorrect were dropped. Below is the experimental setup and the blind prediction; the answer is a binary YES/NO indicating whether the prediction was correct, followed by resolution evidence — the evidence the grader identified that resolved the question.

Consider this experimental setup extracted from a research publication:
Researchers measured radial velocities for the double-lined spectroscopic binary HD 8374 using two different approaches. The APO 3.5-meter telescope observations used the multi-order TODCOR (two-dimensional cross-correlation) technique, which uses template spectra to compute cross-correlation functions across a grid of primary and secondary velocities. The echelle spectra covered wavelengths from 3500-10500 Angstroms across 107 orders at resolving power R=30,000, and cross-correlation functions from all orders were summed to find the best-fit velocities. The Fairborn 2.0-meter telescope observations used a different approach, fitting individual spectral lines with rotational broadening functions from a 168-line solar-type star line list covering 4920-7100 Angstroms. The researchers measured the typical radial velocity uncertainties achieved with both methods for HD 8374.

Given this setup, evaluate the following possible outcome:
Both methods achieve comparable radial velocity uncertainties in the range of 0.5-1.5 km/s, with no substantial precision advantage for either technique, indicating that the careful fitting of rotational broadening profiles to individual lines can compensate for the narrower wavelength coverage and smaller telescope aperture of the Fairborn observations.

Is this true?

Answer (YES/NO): NO